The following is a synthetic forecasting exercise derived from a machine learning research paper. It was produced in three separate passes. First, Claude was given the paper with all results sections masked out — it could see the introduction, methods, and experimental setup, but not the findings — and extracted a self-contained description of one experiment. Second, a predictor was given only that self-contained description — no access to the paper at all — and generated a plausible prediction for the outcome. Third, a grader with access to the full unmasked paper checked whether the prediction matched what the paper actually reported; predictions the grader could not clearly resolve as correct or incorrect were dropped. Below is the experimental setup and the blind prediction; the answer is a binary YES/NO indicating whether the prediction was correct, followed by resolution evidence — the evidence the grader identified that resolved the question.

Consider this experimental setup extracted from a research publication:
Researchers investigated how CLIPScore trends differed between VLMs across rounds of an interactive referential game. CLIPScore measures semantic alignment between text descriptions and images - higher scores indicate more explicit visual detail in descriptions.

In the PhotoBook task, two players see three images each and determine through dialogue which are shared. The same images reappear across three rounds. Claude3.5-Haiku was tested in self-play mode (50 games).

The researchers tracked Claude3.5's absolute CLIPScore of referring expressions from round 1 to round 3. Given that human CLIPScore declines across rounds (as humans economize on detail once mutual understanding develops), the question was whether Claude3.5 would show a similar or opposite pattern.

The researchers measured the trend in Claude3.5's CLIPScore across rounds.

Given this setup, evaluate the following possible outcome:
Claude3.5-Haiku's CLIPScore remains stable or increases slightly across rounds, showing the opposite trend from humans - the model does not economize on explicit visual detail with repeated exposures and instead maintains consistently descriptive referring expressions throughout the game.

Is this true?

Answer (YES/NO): YES